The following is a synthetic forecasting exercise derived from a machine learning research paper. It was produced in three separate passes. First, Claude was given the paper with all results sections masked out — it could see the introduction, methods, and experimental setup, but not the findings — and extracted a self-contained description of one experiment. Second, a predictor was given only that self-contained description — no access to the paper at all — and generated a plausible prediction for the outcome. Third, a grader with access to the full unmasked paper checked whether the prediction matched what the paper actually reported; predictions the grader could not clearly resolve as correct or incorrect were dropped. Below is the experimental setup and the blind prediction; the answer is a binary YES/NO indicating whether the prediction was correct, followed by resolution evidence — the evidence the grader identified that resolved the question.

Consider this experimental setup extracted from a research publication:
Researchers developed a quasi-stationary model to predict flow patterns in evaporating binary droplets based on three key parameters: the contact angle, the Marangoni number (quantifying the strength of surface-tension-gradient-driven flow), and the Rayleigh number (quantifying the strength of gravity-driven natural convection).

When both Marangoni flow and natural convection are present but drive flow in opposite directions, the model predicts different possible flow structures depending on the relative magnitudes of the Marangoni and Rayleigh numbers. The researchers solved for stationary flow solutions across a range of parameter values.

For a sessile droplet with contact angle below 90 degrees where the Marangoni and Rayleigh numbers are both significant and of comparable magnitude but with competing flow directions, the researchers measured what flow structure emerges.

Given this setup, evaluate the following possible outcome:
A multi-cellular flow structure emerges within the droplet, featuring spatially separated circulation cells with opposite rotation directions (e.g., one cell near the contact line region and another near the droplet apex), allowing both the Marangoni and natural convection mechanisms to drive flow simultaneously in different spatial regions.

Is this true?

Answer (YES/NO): YES